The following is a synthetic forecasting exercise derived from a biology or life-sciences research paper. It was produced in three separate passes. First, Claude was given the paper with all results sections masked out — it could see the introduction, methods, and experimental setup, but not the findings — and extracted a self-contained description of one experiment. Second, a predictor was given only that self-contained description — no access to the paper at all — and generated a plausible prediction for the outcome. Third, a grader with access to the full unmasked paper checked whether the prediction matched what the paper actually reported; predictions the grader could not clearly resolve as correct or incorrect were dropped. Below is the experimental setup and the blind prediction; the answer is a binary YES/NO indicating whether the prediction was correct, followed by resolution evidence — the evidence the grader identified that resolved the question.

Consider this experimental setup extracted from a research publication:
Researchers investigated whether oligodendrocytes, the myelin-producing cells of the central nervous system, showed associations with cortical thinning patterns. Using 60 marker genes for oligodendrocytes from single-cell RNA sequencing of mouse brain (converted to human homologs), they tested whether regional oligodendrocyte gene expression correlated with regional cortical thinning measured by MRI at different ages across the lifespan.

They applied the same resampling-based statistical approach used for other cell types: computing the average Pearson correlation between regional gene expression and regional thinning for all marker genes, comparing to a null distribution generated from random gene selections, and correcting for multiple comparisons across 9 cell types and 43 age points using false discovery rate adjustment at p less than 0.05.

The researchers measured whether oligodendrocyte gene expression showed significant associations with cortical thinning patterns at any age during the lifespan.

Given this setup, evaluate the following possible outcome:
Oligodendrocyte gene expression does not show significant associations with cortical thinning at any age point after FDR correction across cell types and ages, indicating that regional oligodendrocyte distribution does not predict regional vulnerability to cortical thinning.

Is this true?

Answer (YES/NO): YES